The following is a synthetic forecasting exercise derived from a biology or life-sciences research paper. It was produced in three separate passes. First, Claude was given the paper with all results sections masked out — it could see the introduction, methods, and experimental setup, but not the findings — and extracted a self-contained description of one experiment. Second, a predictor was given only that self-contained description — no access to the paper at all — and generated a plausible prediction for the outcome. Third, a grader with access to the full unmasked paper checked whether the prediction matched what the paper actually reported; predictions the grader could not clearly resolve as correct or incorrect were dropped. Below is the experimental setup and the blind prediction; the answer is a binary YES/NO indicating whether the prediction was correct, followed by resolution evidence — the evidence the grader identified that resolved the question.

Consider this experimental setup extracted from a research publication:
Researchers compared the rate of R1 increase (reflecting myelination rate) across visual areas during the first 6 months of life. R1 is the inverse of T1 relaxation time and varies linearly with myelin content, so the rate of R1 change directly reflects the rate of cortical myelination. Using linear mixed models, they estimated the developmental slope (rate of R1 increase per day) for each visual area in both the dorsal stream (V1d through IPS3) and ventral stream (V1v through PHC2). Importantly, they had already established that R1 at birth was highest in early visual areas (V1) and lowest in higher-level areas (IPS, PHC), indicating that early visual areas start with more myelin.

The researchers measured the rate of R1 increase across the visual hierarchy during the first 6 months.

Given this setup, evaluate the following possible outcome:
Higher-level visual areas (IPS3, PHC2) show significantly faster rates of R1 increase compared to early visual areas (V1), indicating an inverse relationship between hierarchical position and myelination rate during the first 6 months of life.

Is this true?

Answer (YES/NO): YES